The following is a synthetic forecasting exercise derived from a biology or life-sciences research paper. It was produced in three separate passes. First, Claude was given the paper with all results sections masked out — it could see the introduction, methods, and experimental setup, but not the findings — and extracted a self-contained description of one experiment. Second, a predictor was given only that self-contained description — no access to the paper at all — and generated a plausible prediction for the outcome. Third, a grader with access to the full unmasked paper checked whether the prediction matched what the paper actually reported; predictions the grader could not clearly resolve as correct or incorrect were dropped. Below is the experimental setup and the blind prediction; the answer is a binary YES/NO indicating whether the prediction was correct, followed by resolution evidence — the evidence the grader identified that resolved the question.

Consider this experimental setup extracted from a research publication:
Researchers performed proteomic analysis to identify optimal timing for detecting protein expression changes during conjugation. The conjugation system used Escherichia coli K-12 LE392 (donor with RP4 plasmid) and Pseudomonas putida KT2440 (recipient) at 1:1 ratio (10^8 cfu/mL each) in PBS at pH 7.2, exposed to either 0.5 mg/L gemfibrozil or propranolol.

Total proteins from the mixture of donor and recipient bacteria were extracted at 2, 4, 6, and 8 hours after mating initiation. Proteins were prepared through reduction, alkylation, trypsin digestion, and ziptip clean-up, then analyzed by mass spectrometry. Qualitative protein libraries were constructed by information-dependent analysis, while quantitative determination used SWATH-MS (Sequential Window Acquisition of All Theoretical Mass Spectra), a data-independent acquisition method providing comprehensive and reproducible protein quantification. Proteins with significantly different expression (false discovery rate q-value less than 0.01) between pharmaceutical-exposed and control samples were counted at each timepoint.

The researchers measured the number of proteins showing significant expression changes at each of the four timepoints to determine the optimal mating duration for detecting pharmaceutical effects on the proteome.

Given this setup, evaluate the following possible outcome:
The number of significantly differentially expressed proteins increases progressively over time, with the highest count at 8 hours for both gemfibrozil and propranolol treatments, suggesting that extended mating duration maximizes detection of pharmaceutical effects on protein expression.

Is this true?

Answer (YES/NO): NO